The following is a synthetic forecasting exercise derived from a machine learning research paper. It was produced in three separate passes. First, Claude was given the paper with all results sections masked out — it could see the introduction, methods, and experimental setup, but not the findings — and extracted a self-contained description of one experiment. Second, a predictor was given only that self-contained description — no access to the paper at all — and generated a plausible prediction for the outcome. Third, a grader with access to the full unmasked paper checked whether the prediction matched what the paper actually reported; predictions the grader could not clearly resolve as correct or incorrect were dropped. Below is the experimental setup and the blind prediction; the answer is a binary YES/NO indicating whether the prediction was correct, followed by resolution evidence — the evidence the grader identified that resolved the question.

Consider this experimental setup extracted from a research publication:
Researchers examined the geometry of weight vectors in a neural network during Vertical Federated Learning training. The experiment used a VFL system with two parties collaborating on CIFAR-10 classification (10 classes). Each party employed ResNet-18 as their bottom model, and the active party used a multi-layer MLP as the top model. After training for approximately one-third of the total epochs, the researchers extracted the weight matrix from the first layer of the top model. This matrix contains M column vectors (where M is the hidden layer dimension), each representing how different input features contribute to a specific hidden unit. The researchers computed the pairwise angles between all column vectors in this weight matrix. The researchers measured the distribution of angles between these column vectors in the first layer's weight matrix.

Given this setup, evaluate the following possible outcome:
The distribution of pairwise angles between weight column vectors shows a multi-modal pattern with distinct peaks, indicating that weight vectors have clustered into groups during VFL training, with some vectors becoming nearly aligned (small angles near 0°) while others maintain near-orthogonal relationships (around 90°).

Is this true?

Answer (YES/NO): NO